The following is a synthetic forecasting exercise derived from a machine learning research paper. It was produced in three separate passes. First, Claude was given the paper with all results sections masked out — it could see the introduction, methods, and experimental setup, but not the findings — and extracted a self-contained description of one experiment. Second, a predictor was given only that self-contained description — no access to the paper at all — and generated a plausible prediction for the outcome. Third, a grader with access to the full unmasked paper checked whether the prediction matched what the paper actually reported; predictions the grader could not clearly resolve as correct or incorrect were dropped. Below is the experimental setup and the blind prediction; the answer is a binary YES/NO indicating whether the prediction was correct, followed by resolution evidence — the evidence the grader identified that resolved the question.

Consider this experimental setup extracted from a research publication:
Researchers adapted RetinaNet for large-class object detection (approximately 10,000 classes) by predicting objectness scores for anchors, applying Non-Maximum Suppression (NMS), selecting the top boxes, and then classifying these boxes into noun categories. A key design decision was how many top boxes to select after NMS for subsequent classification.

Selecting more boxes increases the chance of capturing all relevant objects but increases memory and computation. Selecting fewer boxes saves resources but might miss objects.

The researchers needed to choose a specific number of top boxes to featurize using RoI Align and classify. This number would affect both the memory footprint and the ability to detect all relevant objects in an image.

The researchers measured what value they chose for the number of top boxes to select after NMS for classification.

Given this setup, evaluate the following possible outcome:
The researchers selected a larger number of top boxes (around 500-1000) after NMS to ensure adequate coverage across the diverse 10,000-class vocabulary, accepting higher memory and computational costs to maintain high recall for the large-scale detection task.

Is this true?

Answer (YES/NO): NO